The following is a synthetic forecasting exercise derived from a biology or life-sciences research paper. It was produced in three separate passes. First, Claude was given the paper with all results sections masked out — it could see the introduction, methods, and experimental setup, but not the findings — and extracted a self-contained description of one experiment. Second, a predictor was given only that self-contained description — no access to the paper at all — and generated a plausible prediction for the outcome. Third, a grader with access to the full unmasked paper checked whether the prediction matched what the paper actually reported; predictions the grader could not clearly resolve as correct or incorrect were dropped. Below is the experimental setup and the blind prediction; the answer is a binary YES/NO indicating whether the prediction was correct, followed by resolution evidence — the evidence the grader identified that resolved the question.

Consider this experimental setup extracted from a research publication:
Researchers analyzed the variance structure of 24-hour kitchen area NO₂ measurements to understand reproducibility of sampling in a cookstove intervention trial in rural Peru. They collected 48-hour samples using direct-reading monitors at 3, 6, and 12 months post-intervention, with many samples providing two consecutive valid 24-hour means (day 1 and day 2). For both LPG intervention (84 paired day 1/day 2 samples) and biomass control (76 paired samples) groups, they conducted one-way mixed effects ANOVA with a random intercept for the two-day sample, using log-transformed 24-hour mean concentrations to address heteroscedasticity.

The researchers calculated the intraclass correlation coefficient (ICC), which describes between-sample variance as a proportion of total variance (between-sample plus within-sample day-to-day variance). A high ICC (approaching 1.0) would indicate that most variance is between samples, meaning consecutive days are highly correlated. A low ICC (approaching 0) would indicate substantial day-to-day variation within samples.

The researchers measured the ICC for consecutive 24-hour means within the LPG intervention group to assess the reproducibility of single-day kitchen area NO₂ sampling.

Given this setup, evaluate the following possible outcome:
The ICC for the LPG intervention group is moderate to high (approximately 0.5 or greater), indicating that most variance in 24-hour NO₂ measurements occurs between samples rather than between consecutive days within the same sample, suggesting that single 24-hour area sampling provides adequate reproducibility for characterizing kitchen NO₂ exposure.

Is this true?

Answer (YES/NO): NO